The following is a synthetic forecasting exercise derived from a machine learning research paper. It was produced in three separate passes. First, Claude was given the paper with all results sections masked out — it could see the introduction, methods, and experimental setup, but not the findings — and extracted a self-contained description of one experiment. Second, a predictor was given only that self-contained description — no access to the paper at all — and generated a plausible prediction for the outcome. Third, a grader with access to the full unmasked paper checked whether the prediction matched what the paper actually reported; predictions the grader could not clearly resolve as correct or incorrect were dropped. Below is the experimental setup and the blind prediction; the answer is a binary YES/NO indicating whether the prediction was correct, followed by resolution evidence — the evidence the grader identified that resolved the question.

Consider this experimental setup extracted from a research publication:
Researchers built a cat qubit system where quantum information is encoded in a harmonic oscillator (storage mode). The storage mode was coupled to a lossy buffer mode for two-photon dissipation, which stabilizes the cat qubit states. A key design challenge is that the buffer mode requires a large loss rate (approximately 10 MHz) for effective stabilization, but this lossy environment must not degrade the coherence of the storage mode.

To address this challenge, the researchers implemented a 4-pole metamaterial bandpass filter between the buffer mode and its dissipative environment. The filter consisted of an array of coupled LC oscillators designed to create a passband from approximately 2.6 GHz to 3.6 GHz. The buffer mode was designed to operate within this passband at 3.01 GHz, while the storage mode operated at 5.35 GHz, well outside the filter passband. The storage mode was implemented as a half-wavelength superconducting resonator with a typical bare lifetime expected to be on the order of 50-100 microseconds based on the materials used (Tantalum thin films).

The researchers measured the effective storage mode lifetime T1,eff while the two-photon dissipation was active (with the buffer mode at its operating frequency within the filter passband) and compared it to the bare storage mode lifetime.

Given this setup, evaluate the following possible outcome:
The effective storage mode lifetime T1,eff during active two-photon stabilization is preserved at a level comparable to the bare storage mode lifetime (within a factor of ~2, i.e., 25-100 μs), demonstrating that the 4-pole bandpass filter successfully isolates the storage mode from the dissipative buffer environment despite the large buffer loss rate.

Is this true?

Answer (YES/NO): YES